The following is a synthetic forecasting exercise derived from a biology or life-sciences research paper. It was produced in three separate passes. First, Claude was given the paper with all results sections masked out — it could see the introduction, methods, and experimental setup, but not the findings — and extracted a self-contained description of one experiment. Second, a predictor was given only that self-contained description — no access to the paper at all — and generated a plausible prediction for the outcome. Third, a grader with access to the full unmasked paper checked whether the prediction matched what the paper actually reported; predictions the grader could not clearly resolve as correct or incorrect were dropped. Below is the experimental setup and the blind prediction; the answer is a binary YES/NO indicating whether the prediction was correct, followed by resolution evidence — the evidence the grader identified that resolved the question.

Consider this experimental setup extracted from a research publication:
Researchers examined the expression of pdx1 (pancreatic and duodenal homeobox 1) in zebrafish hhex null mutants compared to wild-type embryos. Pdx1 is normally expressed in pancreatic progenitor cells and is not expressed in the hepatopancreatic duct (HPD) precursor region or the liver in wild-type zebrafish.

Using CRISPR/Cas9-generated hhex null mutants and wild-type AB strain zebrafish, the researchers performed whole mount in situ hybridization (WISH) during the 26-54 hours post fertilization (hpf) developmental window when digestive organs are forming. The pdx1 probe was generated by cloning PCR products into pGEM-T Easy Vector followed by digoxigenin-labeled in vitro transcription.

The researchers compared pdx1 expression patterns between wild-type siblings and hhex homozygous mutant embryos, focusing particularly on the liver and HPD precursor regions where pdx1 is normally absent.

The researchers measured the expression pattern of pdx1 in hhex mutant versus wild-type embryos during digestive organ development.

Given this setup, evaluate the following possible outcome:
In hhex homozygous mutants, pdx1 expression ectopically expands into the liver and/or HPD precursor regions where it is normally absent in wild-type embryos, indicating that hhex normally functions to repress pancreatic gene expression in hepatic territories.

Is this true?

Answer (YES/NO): YES